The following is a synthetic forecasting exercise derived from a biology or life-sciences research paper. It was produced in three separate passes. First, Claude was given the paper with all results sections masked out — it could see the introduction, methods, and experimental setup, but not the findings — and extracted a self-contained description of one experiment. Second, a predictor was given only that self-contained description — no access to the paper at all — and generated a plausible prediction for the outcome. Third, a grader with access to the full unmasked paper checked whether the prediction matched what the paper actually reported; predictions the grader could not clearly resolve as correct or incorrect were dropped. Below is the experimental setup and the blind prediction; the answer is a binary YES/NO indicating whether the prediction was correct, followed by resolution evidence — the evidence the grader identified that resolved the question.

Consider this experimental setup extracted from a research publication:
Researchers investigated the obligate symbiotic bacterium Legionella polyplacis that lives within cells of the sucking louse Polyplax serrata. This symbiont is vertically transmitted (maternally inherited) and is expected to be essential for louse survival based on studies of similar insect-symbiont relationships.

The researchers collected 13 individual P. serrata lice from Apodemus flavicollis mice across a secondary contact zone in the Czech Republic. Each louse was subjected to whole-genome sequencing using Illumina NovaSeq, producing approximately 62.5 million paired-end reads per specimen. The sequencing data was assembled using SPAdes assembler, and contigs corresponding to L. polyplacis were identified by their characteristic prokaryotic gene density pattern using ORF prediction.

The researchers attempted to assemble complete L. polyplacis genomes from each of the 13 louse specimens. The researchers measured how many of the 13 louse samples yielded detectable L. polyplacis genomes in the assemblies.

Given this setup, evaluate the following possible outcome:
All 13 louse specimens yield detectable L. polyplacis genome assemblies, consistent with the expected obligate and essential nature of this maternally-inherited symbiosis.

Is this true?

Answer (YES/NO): NO